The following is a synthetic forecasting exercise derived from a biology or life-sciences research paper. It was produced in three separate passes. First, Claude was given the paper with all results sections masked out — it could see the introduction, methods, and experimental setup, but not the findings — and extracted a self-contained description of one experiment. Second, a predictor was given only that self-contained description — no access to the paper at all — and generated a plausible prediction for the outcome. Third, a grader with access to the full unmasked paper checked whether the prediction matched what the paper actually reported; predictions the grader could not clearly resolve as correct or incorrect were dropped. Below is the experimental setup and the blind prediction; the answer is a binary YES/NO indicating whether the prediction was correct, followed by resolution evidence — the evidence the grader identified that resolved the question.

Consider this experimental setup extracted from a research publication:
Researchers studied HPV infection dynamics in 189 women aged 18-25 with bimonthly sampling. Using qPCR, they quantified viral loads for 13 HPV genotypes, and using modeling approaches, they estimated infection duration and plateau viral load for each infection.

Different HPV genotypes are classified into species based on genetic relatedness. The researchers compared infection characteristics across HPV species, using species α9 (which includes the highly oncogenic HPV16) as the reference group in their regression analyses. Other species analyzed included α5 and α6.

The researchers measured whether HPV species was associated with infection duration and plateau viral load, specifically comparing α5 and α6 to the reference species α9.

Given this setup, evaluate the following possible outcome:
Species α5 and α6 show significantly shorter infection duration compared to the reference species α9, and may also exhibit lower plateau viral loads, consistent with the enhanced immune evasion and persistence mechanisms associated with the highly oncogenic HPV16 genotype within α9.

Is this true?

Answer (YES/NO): NO